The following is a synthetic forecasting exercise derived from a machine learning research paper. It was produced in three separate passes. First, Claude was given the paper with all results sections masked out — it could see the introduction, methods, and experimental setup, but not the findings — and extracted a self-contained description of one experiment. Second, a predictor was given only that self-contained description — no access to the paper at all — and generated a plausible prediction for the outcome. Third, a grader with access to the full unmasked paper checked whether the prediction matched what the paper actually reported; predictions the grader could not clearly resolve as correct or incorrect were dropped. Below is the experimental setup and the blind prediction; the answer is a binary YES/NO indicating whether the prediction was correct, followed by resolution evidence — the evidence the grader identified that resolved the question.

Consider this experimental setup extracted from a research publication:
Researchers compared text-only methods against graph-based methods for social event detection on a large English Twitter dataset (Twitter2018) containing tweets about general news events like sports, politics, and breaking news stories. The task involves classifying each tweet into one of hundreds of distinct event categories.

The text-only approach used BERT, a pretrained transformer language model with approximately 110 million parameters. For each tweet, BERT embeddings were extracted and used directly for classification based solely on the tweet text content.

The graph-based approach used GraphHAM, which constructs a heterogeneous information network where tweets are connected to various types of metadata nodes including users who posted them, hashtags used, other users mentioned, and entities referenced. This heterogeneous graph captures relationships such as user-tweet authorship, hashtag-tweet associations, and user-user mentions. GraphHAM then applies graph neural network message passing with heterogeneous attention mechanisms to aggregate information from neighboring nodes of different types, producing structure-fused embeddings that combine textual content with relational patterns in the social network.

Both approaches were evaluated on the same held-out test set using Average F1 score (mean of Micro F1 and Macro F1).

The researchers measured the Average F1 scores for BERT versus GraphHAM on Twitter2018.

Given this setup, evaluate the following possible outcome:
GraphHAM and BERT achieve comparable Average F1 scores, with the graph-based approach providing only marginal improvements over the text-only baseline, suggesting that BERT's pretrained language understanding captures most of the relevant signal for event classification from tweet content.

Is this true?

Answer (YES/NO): NO